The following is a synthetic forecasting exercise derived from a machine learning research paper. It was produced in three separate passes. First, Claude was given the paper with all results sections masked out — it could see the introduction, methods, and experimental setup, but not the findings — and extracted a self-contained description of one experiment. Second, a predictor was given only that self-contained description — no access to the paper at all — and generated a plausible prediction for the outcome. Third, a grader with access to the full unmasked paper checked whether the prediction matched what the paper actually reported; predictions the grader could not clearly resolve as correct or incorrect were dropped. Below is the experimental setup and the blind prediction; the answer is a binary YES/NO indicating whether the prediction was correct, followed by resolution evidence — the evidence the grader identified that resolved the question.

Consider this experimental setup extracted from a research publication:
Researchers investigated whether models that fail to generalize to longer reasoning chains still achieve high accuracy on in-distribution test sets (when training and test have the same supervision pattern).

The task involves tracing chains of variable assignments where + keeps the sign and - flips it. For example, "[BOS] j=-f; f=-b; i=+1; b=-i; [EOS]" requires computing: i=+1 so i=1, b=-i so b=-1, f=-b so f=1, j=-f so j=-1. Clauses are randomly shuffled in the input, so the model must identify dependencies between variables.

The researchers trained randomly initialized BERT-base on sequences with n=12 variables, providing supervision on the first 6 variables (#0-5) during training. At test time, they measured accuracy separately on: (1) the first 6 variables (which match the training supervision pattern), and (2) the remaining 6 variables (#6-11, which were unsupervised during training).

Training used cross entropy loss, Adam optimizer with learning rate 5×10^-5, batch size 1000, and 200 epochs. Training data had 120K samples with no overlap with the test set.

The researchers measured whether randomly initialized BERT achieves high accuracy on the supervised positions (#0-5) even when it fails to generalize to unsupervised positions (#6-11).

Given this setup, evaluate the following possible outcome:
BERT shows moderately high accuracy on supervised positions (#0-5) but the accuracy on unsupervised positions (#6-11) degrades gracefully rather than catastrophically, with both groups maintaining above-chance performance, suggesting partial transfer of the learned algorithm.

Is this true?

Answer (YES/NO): NO